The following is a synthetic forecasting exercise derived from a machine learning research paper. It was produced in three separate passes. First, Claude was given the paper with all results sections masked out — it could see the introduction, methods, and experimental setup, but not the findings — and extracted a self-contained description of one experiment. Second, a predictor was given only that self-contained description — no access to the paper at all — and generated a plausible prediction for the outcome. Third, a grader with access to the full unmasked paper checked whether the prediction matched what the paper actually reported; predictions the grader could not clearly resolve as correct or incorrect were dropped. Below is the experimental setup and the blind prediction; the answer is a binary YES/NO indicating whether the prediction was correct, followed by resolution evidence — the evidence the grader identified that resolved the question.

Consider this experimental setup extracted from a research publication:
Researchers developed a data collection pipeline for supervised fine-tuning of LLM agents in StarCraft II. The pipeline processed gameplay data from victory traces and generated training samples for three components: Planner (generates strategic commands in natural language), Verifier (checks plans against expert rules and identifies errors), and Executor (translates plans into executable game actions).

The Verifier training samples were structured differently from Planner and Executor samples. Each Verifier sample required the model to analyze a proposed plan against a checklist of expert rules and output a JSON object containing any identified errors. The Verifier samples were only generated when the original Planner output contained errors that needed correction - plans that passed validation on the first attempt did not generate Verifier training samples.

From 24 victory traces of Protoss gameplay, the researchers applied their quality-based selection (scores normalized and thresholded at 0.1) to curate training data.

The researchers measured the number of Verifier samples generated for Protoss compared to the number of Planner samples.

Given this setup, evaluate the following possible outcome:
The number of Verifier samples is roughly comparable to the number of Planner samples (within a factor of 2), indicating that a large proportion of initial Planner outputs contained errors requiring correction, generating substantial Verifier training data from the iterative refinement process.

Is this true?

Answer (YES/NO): YES